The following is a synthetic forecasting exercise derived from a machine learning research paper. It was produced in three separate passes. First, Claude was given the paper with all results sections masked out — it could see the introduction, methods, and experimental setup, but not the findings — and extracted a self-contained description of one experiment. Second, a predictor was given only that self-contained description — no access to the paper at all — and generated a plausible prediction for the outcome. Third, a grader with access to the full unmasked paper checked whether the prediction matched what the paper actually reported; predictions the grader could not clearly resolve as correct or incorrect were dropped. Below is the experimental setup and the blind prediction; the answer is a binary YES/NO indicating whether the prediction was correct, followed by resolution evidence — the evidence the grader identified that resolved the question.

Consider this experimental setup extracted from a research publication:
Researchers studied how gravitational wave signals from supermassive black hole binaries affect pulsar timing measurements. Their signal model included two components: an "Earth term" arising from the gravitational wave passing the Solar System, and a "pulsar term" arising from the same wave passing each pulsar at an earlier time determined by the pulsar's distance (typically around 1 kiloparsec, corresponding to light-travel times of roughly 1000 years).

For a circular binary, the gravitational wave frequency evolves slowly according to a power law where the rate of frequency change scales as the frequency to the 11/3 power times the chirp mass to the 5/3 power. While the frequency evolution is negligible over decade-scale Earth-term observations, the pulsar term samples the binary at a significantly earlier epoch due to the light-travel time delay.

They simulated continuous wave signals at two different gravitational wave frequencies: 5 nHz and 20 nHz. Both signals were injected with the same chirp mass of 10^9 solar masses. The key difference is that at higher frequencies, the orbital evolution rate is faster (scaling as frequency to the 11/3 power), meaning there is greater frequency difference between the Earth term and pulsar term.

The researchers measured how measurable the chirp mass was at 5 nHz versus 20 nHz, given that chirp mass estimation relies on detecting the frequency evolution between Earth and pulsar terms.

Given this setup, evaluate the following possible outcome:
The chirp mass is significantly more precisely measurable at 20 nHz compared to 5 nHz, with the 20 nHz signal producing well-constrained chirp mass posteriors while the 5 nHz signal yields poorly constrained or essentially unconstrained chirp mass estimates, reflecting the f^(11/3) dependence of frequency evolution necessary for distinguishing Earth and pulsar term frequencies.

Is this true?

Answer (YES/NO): YES